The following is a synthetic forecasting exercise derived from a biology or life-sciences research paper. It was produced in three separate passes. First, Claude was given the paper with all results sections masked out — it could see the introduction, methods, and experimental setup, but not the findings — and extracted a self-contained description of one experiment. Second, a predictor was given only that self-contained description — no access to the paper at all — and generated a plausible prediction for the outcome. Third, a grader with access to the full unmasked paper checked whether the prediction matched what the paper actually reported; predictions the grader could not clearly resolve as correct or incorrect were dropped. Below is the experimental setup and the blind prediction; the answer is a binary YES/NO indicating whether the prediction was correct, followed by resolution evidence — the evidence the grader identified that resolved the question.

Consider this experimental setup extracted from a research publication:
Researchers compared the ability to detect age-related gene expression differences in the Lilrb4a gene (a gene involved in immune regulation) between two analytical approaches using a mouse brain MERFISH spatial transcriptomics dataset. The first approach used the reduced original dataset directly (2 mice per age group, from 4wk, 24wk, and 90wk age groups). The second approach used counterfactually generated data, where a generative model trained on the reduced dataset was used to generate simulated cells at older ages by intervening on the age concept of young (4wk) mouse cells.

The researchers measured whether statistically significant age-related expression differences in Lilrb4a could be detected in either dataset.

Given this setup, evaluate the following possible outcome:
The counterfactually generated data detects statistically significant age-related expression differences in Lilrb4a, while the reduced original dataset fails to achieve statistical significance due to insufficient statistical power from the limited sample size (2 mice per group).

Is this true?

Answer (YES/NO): YES